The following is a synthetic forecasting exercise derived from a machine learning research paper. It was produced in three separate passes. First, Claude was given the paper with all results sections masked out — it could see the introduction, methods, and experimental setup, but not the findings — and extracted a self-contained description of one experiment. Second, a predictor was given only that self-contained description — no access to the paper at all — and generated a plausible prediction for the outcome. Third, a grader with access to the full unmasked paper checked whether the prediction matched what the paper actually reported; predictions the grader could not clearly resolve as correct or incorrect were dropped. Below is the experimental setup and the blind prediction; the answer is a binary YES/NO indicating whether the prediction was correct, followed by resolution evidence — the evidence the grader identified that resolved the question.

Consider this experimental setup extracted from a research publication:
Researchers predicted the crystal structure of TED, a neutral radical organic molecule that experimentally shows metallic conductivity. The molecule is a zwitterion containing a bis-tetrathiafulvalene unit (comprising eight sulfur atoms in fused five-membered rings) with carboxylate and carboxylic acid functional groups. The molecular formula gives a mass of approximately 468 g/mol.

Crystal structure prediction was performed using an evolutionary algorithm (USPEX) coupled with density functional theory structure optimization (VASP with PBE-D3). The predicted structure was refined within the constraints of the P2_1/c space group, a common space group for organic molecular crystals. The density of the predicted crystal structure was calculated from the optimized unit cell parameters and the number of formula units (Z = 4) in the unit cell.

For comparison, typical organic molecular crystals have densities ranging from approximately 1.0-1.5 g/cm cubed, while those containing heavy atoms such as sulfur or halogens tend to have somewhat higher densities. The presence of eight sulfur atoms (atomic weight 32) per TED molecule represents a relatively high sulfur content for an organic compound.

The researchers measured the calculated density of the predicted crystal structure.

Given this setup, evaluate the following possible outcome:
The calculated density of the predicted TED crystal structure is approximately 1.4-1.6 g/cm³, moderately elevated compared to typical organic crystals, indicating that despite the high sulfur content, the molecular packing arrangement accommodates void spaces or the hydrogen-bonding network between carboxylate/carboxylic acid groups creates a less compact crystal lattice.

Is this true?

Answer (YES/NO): NO